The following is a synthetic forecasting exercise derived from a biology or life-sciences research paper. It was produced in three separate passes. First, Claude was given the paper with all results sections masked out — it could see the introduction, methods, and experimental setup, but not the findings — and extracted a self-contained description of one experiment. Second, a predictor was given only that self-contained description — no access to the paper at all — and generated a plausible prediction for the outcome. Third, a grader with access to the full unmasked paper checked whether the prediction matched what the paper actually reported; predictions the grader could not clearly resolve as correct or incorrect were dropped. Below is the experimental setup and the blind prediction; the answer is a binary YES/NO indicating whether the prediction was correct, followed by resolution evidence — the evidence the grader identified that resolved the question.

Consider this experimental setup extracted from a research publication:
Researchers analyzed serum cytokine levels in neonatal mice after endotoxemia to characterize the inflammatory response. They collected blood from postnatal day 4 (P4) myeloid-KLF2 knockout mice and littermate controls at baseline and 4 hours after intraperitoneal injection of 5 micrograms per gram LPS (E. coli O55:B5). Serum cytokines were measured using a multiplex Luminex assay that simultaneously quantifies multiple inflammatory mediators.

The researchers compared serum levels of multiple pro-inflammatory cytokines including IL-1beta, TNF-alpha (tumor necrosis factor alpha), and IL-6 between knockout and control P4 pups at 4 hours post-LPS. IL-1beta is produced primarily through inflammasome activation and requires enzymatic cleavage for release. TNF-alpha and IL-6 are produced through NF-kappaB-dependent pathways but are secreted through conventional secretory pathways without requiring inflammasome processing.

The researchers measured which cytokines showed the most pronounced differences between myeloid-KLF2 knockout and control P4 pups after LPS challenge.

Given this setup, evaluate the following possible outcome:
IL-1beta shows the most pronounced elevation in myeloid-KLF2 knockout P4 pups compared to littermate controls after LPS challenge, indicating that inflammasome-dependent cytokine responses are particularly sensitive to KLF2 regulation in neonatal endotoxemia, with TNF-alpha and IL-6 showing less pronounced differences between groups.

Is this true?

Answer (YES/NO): YES